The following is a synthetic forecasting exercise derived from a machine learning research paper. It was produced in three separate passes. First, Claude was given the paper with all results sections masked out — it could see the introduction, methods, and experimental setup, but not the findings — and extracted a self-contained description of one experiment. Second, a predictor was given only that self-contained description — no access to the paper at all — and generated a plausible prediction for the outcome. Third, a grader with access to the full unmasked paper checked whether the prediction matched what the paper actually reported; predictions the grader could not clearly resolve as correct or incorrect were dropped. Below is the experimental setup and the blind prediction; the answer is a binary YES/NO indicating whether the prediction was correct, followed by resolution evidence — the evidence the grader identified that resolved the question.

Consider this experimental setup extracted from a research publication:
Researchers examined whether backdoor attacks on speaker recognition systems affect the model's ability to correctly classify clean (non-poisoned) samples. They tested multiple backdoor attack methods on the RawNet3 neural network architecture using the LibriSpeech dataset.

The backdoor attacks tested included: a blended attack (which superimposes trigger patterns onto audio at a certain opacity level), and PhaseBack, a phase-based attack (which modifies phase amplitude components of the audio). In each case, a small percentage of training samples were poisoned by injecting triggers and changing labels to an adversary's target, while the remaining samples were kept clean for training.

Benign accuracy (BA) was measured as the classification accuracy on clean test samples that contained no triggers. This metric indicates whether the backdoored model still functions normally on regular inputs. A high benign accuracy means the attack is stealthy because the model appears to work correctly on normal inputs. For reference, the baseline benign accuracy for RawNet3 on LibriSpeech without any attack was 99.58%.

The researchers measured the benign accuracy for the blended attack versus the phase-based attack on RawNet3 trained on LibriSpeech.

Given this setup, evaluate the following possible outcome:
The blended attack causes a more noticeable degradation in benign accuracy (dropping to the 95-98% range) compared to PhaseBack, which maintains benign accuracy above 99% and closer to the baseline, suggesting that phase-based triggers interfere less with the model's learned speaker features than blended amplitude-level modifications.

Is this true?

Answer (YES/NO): NO